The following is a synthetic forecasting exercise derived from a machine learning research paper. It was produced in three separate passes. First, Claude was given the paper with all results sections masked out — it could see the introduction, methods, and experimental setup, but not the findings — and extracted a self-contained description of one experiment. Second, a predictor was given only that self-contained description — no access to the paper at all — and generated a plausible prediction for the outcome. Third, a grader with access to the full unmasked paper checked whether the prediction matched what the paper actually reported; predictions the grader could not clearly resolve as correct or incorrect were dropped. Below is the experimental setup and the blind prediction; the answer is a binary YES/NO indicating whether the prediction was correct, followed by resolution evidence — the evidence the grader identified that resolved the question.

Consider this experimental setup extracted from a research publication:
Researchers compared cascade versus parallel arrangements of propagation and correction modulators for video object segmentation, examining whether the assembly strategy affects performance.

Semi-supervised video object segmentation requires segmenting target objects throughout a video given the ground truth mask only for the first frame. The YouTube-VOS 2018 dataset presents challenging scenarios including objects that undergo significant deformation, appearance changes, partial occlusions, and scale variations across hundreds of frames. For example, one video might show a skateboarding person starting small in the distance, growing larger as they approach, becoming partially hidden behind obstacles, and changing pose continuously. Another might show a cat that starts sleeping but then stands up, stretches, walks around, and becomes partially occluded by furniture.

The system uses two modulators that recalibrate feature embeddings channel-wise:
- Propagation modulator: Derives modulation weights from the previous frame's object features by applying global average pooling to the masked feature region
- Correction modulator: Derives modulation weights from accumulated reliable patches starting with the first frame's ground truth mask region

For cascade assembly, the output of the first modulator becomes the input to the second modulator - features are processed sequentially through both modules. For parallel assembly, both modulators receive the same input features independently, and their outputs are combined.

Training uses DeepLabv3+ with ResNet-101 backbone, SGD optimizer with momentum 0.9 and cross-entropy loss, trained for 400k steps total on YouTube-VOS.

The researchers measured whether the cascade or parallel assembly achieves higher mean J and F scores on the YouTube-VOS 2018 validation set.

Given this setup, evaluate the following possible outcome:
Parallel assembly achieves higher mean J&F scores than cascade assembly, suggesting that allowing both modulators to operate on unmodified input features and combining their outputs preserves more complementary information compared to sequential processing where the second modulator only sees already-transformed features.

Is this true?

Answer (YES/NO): NO